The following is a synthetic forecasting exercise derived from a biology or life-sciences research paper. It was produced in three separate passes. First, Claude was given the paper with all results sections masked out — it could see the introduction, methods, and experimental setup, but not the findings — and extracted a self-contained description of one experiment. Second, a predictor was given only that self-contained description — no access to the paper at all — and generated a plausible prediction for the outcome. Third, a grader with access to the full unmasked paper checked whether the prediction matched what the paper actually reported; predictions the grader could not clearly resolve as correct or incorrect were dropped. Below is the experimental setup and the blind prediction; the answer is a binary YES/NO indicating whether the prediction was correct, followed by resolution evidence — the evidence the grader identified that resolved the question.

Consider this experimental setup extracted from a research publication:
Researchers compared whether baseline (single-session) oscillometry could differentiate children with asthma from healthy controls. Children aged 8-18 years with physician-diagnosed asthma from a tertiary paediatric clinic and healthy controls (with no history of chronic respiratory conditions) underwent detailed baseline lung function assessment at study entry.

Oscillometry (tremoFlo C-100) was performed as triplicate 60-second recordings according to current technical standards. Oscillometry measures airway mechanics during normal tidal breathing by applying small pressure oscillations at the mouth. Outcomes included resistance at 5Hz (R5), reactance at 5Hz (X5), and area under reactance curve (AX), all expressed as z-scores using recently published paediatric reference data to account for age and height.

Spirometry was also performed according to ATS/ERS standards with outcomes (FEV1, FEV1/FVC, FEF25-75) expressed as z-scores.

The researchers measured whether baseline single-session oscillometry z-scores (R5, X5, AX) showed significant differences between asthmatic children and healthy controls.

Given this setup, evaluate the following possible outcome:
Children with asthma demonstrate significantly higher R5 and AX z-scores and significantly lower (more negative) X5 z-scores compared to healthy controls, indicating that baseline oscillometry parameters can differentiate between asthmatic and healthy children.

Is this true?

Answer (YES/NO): NO